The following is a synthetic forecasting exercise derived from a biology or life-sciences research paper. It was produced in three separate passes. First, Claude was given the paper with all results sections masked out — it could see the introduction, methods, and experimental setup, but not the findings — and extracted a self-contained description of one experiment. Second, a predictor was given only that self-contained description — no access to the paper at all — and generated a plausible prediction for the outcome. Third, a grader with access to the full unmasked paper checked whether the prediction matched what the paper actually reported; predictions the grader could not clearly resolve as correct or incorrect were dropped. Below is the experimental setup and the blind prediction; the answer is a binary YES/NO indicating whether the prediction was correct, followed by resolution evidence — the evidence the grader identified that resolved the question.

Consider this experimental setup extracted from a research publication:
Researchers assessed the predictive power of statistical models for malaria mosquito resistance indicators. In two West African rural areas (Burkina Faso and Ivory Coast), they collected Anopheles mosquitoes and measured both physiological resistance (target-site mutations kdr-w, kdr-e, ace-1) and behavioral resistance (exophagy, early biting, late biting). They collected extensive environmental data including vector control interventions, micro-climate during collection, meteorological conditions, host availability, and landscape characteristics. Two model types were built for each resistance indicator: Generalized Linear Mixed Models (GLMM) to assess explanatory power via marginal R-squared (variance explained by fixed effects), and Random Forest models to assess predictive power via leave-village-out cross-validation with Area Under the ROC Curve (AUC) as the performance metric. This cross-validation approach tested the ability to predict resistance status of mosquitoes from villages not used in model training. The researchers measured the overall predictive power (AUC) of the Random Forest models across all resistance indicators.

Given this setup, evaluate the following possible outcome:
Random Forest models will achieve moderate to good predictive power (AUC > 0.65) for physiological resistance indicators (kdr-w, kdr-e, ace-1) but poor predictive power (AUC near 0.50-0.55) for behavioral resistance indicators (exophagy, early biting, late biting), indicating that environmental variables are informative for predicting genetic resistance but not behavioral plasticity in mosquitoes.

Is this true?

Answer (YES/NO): NO